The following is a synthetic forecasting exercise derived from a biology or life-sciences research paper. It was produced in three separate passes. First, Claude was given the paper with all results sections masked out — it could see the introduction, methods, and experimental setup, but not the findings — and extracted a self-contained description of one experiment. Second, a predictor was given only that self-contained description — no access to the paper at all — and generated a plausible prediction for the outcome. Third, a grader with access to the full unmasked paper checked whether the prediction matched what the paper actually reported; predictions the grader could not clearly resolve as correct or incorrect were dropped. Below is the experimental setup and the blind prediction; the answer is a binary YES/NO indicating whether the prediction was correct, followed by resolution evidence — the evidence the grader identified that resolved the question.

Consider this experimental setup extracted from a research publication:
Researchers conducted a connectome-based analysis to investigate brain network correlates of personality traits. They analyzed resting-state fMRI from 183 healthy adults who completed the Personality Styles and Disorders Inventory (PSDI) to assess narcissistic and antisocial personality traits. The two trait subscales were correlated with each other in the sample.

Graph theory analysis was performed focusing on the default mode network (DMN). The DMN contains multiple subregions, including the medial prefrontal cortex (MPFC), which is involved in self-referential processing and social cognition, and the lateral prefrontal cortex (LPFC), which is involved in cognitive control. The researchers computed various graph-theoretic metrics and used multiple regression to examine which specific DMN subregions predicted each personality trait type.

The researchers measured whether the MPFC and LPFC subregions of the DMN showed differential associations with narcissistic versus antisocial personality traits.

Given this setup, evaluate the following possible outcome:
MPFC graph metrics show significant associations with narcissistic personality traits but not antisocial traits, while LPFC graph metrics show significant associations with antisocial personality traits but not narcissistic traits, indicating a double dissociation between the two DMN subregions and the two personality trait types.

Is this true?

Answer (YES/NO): NO